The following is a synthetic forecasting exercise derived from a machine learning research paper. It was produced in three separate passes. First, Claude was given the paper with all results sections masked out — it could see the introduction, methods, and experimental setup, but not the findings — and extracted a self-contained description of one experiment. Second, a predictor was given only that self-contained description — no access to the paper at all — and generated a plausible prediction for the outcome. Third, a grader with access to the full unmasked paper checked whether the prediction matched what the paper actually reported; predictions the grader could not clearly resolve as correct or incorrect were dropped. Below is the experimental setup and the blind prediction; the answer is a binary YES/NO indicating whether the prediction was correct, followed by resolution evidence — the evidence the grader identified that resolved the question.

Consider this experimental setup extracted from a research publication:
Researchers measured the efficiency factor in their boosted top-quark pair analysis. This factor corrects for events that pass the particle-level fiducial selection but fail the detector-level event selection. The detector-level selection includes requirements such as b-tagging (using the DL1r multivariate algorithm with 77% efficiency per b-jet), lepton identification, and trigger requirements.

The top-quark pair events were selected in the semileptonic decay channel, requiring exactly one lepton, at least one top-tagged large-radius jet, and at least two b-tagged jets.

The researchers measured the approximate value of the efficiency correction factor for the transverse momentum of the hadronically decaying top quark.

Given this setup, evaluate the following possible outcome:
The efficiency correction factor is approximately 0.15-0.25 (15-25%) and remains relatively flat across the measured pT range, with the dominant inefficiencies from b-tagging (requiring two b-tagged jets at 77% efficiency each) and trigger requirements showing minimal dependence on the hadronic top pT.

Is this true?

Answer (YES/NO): NO